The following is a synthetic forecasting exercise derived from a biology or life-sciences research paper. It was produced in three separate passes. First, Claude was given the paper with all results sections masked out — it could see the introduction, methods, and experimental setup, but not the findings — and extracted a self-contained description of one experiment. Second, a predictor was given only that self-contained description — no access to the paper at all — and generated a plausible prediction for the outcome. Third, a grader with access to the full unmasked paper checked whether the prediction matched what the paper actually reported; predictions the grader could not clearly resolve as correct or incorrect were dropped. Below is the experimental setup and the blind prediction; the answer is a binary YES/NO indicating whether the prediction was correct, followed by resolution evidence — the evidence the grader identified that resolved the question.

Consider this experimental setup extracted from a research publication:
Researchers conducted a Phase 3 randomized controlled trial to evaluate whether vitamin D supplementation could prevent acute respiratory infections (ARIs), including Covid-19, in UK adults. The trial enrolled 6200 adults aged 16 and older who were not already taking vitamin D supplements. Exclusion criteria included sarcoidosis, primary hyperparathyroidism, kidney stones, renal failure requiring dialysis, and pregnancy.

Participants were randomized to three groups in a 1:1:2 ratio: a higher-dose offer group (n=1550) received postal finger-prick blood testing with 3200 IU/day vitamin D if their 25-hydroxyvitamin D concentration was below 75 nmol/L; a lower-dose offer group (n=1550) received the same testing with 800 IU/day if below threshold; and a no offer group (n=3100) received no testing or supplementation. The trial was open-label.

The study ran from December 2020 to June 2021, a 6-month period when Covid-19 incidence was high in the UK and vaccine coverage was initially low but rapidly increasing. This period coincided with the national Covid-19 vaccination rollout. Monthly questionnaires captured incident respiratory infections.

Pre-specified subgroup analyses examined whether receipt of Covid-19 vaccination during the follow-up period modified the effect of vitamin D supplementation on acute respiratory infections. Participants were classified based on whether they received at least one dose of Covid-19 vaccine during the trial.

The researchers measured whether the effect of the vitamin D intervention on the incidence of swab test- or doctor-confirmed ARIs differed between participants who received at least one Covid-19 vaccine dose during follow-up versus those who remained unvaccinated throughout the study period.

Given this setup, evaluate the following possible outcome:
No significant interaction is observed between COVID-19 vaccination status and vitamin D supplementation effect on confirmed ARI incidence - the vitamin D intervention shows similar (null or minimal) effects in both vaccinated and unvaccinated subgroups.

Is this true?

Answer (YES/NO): YES